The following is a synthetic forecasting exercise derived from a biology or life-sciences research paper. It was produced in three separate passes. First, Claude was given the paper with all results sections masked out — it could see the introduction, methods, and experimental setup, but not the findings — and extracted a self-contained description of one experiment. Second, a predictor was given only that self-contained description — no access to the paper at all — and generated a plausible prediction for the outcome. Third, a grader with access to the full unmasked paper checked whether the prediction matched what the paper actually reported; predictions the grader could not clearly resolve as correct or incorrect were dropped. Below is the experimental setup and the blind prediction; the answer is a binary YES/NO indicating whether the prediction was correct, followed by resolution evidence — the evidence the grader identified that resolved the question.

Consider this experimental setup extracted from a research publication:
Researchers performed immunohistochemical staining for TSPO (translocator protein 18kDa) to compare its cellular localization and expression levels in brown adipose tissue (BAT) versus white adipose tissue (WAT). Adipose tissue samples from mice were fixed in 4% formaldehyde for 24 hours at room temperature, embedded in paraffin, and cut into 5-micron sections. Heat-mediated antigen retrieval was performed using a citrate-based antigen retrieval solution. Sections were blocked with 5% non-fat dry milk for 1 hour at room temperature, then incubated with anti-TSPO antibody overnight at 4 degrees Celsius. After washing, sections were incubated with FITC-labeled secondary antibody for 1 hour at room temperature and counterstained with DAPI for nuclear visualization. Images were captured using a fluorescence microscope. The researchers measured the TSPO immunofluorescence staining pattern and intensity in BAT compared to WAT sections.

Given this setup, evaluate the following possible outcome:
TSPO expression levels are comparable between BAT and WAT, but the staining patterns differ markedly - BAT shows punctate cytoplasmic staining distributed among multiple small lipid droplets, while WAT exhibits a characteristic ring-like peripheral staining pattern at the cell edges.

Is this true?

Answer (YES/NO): NO